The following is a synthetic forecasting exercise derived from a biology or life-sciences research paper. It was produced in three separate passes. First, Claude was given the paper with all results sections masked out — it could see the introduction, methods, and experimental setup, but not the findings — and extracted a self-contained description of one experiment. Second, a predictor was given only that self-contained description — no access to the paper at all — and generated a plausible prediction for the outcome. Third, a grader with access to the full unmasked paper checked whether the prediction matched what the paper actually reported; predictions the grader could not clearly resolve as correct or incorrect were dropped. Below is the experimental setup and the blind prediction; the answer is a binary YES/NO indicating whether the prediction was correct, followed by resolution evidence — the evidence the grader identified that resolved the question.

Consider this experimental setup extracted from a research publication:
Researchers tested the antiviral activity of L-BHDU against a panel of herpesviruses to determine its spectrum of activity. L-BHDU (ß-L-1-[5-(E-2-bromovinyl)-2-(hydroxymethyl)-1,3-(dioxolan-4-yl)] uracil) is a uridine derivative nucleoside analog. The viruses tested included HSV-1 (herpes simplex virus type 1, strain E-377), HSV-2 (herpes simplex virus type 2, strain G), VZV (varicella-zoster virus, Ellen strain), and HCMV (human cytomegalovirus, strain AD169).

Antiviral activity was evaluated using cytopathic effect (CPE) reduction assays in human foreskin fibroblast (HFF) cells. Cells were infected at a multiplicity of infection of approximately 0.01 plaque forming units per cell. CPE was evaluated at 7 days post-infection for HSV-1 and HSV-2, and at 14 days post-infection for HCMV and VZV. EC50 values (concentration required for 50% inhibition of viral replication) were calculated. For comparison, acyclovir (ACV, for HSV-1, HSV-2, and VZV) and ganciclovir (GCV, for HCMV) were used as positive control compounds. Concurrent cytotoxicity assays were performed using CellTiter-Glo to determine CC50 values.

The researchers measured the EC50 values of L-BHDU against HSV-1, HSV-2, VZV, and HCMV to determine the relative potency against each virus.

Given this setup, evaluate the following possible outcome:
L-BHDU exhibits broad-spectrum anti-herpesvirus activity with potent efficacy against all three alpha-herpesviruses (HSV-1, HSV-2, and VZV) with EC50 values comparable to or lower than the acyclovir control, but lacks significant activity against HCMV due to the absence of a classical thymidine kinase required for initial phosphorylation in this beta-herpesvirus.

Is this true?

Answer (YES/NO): NO